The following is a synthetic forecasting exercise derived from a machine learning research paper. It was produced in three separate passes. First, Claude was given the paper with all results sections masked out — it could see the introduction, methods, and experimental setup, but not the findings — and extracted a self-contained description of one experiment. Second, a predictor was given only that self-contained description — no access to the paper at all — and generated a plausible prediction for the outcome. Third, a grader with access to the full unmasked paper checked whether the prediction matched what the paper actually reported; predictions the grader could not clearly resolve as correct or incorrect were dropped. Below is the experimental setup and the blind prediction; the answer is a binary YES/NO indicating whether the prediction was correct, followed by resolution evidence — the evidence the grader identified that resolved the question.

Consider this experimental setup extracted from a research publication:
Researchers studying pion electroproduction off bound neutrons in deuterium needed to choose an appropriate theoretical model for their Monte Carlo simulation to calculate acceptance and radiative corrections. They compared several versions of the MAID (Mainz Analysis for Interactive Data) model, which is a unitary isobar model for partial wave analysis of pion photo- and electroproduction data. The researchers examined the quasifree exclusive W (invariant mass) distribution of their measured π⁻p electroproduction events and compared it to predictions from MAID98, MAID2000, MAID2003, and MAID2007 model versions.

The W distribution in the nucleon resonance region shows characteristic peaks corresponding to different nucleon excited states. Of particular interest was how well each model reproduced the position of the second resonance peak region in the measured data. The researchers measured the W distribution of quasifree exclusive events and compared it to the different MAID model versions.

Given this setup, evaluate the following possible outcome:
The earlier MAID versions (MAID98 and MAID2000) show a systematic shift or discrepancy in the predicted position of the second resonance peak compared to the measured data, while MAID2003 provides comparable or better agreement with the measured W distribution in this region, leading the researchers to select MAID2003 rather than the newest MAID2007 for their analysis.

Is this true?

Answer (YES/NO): NO